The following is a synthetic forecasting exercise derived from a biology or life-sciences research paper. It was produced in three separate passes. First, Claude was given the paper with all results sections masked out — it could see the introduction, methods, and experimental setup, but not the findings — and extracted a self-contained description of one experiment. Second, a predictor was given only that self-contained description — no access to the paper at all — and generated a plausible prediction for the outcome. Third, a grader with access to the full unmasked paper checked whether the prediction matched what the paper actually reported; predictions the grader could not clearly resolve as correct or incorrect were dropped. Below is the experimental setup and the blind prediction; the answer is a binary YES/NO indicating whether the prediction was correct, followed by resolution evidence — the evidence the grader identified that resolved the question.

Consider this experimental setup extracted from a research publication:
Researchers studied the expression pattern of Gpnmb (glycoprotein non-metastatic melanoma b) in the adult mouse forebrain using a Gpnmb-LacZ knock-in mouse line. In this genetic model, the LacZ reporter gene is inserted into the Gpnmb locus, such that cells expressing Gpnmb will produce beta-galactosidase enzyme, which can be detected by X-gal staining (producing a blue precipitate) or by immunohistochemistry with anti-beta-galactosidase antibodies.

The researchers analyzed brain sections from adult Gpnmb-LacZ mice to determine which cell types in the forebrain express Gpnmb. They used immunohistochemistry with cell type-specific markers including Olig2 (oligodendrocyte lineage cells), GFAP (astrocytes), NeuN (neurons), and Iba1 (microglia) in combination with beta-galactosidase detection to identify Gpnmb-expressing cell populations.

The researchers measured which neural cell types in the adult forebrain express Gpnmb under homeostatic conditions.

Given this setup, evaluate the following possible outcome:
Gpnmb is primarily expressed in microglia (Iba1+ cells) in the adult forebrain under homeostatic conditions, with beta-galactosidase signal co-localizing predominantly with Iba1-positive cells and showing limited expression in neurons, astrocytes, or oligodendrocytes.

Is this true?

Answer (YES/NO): NO